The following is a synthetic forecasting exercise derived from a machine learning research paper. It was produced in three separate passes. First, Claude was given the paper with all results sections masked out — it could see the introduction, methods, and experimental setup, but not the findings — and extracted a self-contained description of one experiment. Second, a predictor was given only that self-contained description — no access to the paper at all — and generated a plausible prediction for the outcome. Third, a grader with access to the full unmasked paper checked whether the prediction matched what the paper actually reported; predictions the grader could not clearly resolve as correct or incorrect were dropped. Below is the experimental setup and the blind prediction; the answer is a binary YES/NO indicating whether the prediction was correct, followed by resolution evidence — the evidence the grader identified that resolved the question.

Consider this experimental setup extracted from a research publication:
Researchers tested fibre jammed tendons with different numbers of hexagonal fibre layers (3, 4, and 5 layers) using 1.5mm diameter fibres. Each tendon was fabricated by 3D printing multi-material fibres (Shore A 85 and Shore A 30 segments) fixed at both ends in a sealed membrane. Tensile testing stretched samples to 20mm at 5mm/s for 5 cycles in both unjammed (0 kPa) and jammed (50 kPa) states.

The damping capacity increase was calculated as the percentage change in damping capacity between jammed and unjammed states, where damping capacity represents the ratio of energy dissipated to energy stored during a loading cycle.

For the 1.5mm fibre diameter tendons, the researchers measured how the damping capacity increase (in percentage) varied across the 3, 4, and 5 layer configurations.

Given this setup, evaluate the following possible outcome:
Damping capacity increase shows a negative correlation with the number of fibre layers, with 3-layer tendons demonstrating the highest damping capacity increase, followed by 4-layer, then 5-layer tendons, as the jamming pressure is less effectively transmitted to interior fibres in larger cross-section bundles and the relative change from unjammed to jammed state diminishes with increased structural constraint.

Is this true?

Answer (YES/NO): NO